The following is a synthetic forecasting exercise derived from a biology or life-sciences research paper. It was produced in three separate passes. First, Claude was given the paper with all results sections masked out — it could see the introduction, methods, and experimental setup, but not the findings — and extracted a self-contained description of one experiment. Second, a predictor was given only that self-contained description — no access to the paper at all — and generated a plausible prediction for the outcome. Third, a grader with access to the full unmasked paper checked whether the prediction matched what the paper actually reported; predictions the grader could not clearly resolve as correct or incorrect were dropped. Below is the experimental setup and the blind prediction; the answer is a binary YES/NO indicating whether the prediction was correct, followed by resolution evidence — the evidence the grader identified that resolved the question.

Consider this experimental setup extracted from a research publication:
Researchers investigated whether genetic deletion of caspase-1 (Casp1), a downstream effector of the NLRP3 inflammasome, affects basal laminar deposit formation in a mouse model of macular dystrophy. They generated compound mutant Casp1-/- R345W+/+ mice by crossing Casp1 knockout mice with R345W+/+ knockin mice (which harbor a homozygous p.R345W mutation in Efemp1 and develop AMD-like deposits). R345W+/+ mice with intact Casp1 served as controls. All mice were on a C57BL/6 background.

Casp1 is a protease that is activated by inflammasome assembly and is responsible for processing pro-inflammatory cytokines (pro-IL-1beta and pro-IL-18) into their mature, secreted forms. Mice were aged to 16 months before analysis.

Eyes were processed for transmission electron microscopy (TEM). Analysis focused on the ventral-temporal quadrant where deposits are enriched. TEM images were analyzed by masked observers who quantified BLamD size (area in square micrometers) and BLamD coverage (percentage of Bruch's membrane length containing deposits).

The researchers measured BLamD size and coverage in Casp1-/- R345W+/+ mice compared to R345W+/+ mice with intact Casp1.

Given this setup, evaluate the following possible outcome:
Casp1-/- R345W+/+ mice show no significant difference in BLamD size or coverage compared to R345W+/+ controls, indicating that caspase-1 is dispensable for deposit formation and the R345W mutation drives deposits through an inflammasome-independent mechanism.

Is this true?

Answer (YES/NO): NO